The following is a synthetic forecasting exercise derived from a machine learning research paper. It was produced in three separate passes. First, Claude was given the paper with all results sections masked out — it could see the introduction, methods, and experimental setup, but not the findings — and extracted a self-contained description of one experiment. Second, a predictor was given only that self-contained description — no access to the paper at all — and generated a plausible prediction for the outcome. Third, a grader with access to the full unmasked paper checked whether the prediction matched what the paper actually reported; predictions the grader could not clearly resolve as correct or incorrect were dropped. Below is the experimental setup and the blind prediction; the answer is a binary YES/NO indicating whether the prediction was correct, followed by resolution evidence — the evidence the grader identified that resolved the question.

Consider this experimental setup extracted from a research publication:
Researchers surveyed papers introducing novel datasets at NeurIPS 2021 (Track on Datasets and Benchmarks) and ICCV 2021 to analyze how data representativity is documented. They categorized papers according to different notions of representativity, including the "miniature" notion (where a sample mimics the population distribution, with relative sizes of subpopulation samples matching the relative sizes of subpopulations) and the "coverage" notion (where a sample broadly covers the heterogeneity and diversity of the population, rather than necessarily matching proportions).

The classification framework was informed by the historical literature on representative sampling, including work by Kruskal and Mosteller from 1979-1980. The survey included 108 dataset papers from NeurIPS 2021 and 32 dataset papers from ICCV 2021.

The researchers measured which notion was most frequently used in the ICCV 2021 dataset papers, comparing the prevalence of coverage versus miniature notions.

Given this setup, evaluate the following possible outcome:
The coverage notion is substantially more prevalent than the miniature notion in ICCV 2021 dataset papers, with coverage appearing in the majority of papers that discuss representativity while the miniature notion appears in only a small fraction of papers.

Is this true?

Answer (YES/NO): NO